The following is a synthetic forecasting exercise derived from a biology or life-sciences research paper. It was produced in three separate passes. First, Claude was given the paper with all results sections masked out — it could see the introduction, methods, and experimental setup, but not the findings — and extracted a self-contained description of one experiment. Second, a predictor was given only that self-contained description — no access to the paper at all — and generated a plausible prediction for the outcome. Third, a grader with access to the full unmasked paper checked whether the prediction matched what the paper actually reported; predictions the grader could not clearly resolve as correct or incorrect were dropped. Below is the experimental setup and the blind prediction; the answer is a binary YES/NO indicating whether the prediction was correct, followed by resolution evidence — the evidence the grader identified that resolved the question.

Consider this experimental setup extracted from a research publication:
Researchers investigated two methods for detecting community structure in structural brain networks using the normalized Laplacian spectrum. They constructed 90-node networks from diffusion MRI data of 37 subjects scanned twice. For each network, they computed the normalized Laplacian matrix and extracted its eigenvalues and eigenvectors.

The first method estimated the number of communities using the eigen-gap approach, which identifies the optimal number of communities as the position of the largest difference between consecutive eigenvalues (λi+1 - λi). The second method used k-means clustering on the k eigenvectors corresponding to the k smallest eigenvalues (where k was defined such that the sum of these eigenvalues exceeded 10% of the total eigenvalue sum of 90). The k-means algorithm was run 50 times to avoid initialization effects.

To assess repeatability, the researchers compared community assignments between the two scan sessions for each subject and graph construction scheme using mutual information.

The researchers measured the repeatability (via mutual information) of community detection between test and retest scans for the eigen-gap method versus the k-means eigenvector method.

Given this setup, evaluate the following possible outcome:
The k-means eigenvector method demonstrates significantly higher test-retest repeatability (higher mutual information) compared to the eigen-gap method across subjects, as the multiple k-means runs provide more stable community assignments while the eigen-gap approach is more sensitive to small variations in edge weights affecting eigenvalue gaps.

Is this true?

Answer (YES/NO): YES